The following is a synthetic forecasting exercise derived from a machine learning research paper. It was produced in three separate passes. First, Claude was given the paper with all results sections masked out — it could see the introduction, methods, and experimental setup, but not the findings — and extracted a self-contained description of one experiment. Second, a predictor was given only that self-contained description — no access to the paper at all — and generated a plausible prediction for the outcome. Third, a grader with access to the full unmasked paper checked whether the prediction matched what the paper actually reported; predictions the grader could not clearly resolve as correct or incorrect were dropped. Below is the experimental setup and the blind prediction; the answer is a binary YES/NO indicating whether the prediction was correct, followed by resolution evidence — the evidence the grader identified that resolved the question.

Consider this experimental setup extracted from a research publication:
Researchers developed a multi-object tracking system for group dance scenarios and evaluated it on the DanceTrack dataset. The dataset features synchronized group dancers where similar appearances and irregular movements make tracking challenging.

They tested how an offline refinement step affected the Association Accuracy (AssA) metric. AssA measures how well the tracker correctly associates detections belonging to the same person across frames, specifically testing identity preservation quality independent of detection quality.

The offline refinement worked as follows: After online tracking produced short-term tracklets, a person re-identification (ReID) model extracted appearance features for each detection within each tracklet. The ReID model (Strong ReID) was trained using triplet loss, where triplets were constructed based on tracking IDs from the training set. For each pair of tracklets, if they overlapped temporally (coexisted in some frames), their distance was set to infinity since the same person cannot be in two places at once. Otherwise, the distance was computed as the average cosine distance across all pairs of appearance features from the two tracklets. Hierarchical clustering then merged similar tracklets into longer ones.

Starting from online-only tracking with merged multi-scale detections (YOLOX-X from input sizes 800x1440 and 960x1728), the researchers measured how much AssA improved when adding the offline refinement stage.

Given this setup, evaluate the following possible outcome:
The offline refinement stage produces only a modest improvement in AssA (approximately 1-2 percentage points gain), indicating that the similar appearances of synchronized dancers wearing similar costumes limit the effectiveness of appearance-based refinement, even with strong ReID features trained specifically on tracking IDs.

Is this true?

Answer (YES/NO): NO